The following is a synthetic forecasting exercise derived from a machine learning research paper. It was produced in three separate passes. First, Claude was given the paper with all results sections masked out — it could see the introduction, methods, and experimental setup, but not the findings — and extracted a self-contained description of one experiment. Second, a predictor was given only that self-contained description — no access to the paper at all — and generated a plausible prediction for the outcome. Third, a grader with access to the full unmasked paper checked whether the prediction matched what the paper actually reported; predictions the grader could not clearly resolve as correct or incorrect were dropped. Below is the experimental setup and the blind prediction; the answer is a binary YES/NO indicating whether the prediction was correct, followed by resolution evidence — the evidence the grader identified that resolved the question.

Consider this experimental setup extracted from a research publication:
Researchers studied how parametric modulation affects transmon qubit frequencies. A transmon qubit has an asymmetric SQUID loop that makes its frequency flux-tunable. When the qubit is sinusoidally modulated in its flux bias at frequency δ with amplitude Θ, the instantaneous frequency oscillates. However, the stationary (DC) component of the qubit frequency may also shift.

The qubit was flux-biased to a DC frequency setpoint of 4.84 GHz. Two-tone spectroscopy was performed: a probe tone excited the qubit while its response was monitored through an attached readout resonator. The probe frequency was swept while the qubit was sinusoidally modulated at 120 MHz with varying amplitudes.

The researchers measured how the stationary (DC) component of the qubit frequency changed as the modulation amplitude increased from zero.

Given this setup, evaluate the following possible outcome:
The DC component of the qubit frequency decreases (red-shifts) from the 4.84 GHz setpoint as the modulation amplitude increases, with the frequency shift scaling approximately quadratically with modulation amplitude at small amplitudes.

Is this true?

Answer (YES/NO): YES